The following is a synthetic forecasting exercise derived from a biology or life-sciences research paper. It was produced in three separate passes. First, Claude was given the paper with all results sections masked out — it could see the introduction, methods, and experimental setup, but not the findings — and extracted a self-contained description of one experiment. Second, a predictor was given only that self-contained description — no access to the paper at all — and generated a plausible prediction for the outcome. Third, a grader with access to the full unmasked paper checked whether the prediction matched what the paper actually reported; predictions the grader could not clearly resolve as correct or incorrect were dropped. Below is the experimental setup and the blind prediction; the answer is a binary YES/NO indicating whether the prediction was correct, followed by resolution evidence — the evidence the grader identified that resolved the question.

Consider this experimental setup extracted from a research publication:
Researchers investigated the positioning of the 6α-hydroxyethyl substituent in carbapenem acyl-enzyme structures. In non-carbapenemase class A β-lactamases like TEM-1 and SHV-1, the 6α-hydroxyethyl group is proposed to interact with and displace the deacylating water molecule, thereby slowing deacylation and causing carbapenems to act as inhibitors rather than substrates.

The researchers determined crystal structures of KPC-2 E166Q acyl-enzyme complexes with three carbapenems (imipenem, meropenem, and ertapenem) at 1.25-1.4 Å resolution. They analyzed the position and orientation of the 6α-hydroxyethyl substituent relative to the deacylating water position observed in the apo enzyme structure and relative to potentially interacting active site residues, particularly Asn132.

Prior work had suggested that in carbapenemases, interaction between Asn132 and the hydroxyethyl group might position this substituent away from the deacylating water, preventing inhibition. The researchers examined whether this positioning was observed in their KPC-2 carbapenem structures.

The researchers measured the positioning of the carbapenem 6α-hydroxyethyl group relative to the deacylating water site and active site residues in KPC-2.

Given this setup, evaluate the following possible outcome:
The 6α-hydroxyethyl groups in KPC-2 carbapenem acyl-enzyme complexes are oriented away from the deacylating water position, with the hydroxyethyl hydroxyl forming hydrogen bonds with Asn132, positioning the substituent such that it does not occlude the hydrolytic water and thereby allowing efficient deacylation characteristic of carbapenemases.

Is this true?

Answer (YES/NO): YES